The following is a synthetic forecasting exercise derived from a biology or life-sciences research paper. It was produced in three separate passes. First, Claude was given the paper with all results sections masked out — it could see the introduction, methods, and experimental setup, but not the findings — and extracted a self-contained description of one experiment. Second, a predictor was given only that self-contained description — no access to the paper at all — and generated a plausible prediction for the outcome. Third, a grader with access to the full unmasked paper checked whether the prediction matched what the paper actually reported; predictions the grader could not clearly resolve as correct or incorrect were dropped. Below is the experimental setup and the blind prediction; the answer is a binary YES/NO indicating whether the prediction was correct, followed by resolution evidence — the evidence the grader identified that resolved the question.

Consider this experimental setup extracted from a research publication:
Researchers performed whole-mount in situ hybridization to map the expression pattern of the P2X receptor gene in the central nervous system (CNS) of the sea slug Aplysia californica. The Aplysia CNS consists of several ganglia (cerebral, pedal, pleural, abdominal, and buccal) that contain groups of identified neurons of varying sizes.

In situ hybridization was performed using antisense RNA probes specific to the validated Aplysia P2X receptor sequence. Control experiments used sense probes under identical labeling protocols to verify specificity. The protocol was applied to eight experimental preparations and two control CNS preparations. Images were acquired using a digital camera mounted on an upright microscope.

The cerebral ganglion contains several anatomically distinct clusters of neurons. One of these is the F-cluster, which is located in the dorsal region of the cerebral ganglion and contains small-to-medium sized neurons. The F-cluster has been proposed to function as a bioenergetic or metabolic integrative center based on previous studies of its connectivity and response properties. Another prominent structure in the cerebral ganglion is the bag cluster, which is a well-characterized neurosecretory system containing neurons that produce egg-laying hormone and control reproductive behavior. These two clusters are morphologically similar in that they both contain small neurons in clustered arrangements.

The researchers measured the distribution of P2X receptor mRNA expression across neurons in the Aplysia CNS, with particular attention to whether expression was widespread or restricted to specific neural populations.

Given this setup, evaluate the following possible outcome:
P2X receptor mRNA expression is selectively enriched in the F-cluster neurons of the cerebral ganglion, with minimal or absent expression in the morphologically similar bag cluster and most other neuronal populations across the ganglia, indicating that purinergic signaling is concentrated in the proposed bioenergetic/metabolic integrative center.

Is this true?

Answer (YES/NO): YES